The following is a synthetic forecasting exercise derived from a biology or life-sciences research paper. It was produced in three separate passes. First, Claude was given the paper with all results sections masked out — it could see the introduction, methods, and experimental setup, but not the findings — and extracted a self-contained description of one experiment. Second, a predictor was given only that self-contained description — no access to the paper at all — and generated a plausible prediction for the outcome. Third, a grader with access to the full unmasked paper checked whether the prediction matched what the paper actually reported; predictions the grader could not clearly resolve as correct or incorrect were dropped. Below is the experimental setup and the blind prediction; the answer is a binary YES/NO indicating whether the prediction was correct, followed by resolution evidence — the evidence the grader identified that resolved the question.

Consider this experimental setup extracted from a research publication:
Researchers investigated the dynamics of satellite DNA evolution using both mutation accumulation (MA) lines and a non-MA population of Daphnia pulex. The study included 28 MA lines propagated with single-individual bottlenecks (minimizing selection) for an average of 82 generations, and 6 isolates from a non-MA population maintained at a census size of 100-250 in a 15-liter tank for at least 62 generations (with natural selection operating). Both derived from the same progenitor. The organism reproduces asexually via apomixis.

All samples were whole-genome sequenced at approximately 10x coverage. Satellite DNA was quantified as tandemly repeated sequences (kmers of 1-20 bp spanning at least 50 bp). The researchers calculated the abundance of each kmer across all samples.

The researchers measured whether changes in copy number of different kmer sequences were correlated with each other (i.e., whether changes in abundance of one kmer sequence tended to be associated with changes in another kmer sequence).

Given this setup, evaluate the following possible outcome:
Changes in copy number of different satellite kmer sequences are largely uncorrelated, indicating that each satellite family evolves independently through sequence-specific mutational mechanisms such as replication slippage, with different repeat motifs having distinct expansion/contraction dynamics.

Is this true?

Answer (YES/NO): NO